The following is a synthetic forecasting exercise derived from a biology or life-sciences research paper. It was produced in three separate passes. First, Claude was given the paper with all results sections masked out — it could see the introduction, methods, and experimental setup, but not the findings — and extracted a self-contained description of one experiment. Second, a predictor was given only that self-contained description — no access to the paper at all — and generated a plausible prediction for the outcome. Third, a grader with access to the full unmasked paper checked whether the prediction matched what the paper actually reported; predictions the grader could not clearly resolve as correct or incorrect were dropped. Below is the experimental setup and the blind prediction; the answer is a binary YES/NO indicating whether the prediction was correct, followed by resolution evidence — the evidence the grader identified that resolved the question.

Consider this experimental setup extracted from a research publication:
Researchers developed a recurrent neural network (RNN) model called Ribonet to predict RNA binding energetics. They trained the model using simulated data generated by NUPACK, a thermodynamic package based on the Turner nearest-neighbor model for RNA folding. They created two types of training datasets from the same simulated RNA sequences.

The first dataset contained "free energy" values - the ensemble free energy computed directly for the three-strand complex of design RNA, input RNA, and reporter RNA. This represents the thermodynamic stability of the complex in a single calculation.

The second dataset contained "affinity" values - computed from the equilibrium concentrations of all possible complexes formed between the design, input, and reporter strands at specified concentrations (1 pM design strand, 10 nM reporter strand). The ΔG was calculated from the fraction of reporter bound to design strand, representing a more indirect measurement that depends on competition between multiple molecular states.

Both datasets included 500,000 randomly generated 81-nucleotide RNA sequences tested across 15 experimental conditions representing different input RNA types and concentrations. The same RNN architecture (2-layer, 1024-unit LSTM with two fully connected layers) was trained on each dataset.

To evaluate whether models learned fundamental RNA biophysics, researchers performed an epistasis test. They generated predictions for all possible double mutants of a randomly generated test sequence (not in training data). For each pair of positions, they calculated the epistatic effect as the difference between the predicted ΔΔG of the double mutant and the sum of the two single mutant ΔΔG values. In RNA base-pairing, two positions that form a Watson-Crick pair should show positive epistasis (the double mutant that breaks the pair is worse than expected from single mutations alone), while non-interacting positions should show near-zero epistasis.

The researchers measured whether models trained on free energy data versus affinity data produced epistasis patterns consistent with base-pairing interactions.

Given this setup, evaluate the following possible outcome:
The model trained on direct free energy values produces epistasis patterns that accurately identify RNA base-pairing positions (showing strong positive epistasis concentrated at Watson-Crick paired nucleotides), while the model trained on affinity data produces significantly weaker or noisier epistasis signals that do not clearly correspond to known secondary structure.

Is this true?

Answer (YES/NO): NO